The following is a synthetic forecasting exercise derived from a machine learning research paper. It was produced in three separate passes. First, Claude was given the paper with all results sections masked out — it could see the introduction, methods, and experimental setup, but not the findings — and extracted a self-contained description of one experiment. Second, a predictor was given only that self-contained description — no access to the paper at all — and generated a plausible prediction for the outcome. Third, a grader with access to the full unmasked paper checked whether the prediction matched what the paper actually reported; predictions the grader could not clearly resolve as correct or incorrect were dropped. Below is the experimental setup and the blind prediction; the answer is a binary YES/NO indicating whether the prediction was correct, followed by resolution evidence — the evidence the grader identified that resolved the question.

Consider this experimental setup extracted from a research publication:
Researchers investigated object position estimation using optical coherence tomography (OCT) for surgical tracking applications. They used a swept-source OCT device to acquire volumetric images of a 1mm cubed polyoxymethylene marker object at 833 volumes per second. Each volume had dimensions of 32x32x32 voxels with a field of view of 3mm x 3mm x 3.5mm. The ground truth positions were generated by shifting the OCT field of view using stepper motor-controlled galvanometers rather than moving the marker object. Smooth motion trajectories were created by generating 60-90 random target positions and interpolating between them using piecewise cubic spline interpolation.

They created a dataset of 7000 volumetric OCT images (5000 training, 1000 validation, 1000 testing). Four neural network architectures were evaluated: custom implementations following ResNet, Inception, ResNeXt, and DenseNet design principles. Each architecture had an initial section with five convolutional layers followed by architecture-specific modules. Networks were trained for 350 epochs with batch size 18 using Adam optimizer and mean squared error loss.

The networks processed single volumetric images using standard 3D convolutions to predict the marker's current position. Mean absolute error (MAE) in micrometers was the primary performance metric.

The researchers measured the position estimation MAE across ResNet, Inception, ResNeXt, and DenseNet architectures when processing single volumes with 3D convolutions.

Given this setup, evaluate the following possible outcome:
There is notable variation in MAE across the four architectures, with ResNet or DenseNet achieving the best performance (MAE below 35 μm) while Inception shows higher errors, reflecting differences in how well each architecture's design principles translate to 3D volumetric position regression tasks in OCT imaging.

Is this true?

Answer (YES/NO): NO